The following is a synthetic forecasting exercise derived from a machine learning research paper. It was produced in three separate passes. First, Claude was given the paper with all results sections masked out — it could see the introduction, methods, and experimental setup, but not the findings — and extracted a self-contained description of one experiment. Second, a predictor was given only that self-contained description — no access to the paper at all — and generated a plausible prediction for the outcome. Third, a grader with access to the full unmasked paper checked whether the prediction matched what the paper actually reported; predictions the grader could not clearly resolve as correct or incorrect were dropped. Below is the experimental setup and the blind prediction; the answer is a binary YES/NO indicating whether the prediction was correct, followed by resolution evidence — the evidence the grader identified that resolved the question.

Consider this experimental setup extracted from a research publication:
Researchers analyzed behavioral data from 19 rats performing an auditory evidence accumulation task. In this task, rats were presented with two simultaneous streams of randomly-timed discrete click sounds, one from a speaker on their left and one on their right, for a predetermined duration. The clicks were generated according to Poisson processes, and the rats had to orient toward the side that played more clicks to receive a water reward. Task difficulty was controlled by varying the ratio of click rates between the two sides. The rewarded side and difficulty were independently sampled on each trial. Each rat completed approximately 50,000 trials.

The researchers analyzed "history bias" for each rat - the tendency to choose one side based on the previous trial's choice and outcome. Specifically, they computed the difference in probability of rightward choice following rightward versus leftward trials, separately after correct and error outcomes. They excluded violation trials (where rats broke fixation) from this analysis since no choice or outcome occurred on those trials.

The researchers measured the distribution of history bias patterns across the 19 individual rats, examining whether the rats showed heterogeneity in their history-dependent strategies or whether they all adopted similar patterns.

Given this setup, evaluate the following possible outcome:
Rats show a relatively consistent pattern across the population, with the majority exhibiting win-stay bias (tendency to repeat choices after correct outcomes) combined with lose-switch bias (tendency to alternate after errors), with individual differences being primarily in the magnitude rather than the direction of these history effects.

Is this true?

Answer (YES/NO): YES